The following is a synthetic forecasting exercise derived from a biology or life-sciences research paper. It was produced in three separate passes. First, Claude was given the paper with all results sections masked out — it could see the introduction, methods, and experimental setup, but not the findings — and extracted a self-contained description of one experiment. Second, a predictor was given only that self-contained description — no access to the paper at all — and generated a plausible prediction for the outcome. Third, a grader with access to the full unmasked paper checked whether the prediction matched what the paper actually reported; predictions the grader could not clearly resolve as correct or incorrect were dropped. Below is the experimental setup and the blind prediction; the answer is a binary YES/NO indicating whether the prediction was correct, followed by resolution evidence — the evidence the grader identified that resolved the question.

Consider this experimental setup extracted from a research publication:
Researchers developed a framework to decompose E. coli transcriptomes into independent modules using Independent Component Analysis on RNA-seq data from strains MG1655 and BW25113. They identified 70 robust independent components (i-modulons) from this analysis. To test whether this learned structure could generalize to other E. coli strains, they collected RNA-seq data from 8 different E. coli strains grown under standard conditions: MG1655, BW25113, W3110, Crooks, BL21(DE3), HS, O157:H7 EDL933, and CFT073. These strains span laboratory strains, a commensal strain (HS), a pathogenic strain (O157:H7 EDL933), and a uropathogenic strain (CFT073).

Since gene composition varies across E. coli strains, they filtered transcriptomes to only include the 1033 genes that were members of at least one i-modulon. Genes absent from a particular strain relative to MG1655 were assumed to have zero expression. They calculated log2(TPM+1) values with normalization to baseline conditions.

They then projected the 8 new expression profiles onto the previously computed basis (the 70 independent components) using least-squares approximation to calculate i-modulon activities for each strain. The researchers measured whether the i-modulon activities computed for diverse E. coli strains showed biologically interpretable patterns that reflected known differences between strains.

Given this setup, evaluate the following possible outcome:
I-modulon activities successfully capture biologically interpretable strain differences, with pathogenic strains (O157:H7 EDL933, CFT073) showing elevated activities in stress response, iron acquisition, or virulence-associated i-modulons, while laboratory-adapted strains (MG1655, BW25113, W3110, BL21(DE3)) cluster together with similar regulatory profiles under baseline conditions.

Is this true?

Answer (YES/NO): NO